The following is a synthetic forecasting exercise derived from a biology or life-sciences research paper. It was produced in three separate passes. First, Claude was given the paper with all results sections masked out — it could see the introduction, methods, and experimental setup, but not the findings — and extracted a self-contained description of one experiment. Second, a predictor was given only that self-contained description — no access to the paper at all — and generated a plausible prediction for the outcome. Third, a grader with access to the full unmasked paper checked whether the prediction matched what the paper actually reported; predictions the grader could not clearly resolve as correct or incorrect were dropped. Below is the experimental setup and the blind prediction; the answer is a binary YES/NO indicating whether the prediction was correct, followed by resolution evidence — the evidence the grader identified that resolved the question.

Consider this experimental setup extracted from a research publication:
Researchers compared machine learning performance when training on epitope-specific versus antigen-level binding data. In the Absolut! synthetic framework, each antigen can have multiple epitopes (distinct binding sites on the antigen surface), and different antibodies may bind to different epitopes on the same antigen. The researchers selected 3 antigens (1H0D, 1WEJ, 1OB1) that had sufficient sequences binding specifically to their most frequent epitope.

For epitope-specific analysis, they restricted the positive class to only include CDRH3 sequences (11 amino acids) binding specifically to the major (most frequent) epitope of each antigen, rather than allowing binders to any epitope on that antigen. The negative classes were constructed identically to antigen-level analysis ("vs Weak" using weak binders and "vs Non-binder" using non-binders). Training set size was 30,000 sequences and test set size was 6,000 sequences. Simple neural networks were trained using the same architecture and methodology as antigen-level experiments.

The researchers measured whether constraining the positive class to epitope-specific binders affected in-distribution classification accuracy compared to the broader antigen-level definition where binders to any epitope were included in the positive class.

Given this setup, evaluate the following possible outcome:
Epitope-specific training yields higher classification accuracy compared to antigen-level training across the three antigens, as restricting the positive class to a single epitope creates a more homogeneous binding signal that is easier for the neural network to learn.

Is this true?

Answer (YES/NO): NO